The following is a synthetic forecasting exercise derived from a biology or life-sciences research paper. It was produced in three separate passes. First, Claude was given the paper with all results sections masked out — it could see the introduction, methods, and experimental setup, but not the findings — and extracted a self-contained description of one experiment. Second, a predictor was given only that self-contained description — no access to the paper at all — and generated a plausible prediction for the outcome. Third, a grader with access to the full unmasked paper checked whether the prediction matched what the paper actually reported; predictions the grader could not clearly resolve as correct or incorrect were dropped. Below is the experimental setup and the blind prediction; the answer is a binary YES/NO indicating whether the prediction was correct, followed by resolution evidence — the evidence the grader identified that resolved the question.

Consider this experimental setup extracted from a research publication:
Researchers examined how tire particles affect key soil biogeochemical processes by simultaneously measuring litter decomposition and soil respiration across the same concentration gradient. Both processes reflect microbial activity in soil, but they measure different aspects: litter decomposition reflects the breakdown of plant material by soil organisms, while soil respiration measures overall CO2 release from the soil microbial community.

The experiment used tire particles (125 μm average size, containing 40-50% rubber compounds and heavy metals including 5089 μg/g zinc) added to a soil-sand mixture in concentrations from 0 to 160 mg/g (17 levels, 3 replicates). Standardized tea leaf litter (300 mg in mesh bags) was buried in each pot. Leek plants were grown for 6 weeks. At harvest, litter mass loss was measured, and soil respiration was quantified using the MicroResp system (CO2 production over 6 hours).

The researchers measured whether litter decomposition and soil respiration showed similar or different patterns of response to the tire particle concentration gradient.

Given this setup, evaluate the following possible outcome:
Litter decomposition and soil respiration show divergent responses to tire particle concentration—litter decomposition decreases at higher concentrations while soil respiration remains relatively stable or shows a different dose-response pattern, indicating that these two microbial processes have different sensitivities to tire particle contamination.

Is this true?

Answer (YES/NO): YES